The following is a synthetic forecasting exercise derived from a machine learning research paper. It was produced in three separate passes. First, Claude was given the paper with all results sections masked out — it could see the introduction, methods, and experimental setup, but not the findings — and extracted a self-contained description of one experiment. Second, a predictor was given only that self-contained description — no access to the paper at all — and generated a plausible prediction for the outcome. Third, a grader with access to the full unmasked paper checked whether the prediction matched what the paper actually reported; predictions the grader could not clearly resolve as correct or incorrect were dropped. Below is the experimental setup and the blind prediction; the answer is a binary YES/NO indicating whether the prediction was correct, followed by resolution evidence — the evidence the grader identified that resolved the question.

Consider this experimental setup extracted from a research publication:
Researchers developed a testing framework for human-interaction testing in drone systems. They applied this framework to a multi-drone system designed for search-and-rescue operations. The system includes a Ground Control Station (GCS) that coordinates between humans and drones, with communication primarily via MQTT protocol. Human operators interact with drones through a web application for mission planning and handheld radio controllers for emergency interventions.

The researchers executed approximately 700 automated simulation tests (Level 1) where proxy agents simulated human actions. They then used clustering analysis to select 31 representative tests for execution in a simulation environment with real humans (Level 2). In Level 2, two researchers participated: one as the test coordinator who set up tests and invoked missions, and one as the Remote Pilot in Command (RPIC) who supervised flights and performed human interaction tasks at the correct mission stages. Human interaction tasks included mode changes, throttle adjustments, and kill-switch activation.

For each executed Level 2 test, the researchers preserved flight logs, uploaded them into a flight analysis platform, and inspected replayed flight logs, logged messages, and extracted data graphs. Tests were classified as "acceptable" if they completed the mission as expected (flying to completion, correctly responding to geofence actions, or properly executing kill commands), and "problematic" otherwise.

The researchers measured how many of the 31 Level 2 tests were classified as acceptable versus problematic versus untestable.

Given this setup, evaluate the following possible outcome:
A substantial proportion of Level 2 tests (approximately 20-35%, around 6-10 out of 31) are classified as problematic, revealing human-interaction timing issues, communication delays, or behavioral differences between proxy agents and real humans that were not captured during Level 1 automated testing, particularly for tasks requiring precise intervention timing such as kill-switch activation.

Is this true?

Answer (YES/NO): NO